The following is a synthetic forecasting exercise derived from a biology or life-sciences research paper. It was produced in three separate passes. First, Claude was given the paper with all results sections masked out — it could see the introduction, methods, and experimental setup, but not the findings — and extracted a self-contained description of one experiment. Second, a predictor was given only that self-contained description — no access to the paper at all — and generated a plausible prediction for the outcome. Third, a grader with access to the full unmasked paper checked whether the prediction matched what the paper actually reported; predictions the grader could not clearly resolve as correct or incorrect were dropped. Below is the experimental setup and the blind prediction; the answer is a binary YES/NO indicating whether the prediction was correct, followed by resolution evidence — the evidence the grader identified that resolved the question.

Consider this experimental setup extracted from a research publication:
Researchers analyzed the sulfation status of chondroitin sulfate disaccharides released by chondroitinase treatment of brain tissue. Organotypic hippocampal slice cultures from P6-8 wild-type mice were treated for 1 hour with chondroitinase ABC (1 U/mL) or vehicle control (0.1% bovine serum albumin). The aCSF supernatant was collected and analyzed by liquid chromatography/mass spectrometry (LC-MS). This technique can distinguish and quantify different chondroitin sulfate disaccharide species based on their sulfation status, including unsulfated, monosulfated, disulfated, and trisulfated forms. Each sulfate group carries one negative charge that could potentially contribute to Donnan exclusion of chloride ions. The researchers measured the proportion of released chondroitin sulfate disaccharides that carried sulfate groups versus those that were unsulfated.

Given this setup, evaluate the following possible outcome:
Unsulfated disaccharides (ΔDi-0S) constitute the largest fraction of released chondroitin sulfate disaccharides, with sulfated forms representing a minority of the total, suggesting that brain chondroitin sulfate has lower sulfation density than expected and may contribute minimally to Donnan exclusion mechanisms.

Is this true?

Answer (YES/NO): NO